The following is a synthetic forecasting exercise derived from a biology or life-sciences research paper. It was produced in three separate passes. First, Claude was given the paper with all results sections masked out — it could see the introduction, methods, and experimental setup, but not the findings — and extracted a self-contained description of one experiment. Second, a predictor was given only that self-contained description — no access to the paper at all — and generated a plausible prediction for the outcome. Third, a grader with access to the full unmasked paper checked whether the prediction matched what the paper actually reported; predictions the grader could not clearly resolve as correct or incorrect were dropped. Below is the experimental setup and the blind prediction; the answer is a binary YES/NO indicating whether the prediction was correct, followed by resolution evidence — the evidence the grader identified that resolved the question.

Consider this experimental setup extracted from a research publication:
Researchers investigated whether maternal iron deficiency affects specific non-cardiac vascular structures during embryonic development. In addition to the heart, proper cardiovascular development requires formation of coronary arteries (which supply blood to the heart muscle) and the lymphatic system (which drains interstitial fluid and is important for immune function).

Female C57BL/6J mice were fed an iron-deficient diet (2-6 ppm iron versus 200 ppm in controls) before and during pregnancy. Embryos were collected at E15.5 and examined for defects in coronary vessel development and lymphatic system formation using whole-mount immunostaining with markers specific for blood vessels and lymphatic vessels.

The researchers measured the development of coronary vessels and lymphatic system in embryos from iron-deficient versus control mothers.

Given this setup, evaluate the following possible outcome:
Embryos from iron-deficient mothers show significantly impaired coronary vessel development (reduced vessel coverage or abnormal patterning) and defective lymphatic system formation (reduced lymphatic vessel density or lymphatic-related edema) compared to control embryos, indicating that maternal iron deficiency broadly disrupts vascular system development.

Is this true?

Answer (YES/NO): NO